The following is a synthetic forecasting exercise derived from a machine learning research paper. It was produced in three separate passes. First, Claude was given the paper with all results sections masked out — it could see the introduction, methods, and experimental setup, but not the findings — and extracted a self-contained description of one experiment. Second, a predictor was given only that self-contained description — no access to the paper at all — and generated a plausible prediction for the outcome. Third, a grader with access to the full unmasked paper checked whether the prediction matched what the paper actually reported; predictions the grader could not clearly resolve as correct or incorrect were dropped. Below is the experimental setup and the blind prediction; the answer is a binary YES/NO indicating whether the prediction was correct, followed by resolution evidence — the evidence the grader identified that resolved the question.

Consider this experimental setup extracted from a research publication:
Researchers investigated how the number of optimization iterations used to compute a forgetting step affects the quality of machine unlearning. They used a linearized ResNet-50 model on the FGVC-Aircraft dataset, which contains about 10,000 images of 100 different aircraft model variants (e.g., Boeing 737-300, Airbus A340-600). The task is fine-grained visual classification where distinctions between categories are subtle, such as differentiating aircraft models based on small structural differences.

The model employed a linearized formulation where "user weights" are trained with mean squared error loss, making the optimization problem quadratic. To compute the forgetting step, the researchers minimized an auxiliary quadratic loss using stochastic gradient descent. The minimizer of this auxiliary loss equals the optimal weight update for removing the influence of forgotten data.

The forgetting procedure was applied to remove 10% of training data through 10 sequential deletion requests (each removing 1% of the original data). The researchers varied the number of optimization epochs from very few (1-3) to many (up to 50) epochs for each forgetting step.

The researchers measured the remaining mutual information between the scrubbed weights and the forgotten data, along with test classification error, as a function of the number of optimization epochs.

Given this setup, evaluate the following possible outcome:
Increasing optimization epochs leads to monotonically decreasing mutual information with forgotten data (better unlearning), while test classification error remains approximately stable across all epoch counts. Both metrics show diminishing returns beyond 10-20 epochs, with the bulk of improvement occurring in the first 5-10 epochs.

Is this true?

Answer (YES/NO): NO